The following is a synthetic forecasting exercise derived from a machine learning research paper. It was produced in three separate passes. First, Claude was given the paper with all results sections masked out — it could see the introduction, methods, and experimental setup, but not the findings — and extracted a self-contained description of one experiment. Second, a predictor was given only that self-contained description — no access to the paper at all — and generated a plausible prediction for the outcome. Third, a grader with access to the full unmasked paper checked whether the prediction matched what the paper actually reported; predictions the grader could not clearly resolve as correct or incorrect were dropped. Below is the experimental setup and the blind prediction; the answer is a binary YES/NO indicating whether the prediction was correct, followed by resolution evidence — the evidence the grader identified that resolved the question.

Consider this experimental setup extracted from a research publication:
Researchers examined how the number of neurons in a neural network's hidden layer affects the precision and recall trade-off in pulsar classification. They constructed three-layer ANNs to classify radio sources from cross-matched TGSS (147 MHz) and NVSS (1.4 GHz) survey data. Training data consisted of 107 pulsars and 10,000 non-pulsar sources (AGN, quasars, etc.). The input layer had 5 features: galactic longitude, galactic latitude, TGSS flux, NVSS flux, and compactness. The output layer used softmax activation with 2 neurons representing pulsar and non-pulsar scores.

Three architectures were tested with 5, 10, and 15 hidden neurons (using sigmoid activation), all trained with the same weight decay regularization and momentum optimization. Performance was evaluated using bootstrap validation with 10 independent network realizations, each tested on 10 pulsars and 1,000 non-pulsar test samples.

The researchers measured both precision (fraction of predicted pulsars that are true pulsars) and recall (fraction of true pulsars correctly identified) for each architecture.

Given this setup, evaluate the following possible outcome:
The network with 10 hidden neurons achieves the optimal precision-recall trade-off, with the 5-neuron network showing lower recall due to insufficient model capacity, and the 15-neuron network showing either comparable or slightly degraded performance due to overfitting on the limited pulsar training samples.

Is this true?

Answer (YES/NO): NO